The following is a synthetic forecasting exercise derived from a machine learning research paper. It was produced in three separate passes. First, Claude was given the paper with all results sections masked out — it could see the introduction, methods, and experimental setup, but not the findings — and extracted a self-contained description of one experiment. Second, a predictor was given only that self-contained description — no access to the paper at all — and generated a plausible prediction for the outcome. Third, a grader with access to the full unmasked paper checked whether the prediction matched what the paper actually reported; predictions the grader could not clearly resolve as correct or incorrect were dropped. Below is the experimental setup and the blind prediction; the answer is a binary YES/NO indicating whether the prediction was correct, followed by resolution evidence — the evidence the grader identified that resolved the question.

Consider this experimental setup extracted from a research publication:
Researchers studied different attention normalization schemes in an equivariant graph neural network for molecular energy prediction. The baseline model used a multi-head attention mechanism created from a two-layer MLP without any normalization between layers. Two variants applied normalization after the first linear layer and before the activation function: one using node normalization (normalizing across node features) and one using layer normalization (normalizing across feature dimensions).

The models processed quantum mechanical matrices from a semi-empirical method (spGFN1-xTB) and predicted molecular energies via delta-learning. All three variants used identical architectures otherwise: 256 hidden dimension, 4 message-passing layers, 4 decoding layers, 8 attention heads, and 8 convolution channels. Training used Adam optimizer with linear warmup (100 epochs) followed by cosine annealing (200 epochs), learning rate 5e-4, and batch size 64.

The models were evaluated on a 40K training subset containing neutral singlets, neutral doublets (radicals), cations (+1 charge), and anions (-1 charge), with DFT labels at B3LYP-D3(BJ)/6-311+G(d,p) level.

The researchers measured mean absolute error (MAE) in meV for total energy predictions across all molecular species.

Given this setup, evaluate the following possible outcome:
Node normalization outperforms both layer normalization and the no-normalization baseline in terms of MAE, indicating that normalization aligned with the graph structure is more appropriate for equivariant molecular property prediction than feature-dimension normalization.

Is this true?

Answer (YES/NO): YES